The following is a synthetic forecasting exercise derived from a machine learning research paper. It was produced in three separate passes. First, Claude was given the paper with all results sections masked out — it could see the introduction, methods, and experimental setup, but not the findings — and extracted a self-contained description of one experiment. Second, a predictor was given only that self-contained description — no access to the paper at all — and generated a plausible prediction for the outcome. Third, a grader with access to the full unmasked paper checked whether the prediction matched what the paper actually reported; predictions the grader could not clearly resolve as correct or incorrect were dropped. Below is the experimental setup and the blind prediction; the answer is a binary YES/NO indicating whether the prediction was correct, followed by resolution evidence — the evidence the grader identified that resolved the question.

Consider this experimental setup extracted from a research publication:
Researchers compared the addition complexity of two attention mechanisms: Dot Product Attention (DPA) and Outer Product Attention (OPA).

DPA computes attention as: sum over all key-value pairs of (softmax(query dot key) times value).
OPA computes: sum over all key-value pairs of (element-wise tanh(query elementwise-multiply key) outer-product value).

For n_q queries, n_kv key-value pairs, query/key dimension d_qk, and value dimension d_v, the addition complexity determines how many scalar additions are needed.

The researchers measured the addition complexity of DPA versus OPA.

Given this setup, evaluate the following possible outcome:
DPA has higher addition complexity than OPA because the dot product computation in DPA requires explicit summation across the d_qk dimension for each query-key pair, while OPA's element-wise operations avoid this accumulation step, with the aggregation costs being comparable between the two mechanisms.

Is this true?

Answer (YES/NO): NO